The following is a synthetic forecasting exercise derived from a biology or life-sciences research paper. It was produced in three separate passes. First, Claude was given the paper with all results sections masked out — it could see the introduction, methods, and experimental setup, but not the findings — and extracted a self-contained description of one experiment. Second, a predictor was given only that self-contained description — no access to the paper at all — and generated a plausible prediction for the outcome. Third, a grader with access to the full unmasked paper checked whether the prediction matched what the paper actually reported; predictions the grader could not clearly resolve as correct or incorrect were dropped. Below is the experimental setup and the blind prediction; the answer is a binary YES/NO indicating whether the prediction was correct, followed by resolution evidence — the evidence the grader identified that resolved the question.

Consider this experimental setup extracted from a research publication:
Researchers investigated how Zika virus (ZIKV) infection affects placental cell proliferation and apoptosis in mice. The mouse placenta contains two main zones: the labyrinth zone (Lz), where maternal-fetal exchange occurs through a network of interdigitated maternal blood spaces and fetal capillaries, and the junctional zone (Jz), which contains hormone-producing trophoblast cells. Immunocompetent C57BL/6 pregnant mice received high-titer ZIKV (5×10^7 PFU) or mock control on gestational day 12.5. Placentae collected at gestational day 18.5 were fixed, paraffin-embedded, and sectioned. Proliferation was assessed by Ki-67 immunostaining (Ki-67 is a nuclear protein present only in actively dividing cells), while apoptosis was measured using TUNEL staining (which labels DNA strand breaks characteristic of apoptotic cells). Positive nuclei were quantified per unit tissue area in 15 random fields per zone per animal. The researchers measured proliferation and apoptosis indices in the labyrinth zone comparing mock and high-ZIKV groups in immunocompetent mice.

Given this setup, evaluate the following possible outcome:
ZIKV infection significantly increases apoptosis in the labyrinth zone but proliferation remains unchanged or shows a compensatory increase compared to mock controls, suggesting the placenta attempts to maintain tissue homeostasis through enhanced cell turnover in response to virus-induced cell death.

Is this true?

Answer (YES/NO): YES